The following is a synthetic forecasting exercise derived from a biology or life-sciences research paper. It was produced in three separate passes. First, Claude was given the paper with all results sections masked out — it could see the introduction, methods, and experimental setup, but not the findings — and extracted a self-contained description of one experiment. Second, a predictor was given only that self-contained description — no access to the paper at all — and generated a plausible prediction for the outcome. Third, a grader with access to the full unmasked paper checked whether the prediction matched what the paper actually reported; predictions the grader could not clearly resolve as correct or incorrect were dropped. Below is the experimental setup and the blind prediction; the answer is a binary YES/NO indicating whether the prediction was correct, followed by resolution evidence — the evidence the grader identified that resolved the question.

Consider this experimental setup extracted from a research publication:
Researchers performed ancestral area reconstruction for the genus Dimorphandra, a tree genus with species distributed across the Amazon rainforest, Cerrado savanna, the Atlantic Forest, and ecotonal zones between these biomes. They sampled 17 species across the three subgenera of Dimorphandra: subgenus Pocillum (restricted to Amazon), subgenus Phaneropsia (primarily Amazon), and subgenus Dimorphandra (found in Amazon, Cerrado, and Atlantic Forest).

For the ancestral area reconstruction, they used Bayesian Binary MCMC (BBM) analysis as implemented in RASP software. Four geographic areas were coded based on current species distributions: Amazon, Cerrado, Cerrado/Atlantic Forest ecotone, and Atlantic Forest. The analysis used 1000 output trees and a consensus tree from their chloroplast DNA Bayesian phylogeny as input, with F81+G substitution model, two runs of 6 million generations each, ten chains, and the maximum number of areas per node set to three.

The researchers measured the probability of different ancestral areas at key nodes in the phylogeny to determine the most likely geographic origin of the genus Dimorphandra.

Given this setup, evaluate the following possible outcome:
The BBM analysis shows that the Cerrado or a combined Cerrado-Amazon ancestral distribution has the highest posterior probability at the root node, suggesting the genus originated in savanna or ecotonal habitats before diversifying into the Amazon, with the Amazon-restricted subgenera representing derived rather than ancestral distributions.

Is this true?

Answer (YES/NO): NO